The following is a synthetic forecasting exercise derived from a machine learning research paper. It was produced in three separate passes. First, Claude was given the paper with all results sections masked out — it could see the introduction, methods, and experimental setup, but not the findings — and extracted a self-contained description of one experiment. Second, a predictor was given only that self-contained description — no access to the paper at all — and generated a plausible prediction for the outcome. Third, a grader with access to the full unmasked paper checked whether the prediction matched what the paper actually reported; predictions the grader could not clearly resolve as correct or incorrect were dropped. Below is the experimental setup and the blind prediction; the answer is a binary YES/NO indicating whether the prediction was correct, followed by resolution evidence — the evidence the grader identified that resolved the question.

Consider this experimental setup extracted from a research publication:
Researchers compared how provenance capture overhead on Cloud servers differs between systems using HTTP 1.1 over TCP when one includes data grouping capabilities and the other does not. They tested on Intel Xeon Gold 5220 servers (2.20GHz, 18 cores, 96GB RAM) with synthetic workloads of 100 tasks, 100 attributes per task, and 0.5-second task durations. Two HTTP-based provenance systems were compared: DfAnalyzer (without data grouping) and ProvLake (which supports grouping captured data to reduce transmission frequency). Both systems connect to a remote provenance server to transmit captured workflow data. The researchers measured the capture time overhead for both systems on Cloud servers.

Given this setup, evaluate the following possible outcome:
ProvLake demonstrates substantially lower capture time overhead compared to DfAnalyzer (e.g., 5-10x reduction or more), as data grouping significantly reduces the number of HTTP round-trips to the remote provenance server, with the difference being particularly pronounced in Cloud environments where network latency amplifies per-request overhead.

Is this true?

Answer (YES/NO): NO